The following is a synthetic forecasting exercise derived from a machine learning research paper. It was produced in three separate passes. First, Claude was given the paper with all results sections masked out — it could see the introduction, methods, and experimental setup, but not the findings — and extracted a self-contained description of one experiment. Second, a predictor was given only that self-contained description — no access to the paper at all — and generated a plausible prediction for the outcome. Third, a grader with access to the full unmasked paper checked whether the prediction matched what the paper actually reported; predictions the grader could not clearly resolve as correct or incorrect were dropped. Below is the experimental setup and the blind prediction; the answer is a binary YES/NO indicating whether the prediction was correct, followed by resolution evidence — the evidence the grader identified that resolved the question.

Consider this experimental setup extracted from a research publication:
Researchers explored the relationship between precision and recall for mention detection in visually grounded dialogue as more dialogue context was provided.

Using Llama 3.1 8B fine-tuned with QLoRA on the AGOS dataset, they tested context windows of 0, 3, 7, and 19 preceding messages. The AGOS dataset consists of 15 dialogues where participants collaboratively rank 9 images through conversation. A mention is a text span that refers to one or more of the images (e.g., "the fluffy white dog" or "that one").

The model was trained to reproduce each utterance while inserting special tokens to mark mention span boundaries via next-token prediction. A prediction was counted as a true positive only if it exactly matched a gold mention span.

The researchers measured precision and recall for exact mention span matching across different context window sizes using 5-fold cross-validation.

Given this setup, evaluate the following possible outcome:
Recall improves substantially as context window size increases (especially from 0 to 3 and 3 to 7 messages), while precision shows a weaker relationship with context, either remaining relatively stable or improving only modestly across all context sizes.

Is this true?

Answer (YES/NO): NO